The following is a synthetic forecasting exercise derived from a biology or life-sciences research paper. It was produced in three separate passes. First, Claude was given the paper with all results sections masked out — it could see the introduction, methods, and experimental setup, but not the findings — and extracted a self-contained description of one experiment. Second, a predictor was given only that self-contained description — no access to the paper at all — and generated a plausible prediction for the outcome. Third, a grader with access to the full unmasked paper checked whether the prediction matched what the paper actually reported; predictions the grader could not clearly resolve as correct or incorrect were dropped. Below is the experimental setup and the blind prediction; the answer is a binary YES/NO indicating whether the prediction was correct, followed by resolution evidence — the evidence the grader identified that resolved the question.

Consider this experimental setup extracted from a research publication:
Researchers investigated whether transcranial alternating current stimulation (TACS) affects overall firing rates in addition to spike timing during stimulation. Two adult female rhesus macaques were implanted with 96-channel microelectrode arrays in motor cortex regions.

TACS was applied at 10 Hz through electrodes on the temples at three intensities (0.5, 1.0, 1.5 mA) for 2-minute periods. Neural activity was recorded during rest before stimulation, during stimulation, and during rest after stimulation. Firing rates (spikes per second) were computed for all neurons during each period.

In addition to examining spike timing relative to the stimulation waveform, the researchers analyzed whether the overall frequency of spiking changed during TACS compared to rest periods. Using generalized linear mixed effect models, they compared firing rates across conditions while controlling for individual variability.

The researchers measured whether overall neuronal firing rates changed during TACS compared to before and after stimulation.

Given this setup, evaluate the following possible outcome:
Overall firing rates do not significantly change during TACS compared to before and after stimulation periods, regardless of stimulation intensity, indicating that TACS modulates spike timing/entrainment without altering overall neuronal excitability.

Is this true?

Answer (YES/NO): YES